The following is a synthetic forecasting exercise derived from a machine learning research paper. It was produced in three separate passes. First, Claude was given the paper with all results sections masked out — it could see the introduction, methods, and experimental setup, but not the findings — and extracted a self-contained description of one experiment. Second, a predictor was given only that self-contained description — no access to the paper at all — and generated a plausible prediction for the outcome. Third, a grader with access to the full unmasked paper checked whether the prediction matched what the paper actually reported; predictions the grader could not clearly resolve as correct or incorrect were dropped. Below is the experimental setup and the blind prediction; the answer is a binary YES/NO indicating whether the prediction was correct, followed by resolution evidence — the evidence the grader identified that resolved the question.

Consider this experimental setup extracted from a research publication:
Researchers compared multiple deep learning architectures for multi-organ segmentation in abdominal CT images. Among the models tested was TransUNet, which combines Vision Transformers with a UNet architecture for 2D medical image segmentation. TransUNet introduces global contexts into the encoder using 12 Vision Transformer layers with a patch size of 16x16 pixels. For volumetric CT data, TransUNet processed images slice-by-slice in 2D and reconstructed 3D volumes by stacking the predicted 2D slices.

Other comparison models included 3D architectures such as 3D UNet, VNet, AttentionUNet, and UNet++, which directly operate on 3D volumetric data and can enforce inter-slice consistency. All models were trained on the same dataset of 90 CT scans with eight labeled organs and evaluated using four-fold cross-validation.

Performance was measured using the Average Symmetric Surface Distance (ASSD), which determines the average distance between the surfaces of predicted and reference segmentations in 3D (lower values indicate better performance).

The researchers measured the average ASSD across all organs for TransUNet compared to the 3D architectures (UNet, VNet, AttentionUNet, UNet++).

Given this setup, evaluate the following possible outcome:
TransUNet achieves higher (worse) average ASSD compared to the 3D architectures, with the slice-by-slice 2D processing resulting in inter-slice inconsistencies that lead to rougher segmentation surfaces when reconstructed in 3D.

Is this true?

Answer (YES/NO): YES